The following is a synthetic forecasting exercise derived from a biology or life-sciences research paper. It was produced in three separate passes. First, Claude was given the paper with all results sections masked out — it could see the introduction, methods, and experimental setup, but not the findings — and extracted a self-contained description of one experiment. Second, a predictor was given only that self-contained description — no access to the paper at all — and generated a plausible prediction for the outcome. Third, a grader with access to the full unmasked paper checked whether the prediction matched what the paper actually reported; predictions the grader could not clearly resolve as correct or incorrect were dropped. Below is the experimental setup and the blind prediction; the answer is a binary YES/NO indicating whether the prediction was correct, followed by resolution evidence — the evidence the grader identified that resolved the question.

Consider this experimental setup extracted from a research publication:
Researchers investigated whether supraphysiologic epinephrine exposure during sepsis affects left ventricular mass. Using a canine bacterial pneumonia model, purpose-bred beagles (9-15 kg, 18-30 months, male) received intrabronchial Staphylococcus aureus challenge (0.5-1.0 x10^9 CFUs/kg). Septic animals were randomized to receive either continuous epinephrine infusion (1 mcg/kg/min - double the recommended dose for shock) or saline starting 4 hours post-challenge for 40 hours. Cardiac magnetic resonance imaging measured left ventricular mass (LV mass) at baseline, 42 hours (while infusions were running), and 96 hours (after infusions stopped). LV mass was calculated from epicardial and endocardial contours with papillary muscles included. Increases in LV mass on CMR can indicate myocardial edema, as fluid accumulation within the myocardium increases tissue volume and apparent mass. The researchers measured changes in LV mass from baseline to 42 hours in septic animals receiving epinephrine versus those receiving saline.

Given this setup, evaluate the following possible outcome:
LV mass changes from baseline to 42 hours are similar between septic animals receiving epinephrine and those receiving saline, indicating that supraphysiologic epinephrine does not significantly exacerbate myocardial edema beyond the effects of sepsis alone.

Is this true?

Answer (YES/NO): NO